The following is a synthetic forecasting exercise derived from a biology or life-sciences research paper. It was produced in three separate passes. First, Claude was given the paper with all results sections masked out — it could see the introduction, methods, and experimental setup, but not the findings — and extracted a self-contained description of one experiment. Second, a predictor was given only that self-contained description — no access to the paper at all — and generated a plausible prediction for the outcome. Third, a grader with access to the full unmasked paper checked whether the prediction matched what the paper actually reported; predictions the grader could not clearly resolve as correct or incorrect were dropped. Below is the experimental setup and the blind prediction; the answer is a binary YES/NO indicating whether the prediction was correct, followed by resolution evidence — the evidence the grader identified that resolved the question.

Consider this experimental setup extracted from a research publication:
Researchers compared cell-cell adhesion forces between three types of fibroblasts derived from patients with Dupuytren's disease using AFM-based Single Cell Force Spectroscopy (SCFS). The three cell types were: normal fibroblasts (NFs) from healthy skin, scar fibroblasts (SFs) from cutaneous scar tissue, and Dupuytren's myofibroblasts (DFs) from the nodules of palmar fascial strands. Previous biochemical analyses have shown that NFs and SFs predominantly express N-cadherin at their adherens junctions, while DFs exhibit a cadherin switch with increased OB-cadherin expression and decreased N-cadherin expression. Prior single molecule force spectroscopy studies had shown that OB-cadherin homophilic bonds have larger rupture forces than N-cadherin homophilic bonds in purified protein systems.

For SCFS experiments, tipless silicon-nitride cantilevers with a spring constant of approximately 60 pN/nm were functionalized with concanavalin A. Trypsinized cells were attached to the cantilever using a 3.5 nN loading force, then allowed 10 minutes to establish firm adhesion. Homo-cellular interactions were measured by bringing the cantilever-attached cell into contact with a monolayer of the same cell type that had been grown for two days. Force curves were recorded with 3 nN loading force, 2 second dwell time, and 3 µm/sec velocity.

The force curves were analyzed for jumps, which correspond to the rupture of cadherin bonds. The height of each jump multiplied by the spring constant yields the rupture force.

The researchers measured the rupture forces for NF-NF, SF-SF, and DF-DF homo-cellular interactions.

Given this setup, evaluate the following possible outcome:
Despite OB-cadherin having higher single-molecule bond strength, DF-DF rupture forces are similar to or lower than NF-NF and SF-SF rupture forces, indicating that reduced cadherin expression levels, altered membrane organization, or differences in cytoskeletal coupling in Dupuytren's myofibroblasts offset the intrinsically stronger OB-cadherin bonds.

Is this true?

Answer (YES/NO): NO